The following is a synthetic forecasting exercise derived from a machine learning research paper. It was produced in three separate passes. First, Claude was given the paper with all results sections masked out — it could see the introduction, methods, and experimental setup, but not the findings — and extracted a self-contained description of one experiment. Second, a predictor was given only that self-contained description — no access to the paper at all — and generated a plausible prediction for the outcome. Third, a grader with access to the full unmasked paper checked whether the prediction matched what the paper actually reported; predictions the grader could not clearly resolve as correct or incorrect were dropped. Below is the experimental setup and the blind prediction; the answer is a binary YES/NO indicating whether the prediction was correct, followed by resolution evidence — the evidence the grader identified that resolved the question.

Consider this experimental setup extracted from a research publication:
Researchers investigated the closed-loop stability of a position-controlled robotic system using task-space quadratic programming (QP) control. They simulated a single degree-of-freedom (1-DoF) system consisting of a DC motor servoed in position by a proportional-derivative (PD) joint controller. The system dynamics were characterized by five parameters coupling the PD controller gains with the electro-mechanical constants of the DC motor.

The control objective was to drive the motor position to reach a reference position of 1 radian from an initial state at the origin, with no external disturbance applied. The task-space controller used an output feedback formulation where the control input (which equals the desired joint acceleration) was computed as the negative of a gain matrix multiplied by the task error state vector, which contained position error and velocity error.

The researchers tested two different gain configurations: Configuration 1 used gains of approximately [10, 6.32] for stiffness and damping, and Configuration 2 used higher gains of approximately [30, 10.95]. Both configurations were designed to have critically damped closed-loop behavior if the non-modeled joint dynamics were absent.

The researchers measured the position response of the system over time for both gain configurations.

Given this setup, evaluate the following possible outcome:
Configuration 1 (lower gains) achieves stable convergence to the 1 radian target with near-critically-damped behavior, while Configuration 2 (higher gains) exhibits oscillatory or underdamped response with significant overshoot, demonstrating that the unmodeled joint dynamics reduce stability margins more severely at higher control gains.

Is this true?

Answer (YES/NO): NO